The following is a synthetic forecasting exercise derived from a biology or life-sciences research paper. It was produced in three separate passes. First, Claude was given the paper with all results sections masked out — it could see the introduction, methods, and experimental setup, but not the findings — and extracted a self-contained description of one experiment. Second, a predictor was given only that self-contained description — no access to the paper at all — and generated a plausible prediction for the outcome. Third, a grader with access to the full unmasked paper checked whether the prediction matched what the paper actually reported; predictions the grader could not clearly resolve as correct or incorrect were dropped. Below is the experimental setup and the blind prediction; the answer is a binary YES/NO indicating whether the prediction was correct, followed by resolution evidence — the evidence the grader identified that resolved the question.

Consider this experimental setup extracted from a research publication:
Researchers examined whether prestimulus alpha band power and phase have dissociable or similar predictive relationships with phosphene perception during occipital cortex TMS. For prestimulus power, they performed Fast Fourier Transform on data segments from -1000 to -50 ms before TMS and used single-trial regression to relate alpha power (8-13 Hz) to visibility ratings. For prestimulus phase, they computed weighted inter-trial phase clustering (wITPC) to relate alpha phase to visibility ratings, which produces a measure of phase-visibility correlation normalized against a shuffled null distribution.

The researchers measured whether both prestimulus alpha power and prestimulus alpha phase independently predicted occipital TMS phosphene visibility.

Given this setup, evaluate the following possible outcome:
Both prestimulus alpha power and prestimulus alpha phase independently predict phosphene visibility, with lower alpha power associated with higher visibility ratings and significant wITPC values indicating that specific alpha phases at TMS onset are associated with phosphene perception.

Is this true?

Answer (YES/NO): YES